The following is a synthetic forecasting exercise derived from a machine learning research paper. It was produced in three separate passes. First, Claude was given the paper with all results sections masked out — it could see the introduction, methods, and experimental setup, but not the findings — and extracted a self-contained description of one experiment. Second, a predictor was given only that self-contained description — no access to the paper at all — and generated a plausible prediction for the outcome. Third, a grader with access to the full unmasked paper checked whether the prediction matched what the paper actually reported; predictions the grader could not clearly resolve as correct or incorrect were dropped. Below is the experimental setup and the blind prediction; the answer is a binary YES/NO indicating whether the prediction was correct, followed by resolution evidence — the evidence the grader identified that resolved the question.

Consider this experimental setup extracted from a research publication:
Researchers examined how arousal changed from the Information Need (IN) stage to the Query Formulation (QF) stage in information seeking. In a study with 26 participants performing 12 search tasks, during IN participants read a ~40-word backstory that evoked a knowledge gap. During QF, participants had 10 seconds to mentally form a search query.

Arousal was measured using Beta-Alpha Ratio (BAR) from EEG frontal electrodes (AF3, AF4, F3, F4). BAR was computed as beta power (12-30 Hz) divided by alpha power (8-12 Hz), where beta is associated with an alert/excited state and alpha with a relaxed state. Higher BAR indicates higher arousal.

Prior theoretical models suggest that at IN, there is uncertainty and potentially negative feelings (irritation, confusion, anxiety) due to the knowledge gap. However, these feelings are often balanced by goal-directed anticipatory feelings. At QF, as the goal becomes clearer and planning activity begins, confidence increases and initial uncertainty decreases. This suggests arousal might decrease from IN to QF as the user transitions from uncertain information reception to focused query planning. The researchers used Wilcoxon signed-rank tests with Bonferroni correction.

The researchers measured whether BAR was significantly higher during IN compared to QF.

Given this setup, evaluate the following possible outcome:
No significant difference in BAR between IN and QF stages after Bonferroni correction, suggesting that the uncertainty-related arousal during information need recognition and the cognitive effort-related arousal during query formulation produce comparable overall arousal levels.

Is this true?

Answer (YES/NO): NO